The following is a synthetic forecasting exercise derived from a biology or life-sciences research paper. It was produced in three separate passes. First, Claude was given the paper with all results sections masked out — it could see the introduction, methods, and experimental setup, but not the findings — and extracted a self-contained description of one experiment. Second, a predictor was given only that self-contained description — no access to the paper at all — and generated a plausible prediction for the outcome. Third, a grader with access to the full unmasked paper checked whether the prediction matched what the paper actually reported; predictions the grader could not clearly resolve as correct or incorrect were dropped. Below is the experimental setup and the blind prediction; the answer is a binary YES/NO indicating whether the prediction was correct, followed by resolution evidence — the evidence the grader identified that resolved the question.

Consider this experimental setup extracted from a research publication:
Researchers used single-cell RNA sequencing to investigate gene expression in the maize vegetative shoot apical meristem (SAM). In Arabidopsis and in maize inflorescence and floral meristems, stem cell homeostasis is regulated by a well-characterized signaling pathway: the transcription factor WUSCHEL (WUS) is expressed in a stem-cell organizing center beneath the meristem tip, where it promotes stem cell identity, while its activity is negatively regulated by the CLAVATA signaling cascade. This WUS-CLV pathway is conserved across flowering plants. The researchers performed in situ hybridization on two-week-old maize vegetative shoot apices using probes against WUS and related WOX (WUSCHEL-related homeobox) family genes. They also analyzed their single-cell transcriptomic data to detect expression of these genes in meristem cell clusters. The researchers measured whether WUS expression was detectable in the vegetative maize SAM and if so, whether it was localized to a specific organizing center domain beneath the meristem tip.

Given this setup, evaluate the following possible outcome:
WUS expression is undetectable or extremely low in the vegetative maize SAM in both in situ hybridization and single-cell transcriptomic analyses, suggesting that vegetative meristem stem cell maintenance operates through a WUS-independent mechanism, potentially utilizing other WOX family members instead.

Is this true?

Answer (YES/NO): YES